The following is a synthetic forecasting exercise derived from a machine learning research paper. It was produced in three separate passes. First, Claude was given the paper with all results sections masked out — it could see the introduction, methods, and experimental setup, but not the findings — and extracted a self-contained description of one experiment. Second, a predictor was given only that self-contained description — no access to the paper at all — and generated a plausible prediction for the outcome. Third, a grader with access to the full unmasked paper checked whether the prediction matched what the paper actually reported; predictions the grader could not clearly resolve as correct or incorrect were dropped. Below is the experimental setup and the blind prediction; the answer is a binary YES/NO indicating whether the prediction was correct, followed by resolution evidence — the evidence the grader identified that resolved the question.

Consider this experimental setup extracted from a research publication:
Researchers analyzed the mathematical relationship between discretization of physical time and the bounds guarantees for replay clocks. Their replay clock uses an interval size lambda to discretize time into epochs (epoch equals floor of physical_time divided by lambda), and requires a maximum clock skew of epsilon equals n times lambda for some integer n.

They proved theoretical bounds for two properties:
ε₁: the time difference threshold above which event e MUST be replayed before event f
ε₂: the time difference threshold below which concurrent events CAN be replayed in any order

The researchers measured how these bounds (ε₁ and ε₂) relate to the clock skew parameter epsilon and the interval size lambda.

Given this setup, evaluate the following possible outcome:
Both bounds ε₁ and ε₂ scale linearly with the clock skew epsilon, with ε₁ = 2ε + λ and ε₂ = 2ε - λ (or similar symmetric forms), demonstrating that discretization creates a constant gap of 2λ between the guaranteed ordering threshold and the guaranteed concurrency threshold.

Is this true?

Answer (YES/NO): NO